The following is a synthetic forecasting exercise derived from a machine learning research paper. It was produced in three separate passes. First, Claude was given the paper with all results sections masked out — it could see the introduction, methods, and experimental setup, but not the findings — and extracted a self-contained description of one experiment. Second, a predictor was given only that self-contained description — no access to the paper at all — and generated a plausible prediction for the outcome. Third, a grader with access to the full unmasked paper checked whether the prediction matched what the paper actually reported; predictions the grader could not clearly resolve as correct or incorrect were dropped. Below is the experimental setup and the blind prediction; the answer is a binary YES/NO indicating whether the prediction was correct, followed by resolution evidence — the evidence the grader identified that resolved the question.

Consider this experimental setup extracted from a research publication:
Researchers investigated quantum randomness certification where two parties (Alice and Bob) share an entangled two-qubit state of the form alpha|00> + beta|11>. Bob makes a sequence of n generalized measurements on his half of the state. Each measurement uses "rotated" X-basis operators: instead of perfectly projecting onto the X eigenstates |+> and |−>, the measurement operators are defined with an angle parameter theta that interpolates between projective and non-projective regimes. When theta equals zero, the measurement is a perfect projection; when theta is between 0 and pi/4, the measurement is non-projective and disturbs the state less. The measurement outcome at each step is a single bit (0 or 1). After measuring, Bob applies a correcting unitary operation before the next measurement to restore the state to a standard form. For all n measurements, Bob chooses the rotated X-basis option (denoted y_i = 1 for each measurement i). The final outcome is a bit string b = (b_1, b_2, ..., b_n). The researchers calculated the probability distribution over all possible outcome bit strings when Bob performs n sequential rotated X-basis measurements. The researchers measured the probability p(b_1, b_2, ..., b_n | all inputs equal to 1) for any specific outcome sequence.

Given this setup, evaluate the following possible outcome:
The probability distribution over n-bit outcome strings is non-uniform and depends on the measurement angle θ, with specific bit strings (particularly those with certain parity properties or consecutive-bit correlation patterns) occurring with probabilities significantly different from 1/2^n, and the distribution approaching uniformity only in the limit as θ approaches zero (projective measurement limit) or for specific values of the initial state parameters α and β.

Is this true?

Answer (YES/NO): NO